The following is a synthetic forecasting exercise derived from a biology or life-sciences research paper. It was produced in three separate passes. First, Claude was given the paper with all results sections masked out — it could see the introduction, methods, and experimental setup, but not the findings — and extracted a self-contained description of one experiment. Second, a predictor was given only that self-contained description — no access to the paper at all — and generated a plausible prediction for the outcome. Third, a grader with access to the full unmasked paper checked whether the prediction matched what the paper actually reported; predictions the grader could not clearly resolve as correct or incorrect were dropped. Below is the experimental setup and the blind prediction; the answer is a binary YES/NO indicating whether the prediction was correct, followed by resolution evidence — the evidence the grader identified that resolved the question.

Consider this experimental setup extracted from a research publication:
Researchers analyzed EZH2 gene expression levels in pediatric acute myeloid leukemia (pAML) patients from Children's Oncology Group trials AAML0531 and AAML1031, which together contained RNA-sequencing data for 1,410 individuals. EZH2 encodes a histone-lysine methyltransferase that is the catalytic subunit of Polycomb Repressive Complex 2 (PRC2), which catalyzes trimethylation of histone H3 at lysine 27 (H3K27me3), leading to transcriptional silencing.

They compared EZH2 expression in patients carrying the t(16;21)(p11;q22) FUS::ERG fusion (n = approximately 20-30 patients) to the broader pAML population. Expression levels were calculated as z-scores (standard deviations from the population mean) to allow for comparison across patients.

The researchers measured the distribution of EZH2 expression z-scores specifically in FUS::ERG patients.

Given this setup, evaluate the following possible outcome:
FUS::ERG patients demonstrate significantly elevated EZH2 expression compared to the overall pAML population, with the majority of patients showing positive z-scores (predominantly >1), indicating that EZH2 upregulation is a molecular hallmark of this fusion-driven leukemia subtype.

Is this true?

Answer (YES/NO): YES